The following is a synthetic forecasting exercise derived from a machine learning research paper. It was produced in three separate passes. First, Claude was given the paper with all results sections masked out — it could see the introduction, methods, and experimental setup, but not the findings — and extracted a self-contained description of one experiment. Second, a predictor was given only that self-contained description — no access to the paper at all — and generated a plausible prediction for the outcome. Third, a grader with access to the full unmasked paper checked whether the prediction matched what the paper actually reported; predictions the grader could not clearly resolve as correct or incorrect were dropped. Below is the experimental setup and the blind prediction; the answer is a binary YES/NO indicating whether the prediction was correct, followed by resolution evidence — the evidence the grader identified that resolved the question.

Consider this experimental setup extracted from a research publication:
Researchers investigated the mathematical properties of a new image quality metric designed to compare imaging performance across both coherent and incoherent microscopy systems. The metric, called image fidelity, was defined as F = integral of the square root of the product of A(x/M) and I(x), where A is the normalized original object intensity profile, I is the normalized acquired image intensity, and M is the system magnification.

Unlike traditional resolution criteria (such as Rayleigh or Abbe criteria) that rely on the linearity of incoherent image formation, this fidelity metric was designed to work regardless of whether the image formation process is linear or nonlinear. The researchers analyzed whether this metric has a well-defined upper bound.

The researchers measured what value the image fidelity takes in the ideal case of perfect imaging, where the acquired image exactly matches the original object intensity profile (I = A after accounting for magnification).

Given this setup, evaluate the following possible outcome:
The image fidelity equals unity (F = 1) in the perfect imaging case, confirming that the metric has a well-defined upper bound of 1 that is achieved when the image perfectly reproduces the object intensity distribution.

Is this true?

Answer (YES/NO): YES